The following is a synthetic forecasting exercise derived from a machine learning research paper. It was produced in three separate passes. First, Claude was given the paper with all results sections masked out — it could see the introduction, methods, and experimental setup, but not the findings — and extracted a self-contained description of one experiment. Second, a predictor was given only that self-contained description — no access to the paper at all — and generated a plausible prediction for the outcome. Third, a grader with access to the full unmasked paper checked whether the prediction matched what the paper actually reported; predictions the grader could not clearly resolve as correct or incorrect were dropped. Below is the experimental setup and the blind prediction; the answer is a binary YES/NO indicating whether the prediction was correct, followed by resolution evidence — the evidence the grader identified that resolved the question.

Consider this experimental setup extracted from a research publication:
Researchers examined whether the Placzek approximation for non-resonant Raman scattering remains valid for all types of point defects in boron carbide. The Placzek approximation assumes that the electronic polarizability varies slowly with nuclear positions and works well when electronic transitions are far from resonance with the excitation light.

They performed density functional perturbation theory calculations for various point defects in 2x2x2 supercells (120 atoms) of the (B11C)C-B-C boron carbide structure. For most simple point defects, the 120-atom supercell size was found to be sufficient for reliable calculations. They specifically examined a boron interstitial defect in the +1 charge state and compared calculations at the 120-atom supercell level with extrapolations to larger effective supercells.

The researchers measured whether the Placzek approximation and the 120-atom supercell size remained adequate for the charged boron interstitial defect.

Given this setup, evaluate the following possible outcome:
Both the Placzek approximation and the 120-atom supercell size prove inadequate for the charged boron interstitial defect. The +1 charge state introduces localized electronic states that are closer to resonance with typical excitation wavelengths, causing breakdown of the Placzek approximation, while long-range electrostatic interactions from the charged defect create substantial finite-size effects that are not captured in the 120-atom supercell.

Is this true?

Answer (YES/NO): NO